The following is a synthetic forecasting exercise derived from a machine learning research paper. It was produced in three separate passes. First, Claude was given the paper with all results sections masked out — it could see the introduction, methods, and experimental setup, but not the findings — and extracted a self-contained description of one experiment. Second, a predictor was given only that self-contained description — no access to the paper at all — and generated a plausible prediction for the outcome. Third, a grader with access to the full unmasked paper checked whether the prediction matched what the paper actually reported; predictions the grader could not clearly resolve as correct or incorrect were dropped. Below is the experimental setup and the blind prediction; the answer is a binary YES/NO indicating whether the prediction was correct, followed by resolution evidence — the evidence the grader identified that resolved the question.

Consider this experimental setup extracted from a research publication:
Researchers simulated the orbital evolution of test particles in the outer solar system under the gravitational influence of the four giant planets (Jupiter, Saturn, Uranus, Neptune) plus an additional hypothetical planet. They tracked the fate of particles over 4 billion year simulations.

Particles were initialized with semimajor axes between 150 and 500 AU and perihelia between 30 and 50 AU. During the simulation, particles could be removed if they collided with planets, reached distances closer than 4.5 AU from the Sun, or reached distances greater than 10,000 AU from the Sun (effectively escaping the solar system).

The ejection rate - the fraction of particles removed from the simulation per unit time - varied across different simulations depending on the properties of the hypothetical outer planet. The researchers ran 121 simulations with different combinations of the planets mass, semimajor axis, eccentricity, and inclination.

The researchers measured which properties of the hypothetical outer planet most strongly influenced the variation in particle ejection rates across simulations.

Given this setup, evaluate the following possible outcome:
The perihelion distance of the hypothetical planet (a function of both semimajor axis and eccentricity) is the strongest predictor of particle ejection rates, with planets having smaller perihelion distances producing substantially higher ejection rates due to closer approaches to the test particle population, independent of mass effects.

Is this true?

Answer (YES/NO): NO